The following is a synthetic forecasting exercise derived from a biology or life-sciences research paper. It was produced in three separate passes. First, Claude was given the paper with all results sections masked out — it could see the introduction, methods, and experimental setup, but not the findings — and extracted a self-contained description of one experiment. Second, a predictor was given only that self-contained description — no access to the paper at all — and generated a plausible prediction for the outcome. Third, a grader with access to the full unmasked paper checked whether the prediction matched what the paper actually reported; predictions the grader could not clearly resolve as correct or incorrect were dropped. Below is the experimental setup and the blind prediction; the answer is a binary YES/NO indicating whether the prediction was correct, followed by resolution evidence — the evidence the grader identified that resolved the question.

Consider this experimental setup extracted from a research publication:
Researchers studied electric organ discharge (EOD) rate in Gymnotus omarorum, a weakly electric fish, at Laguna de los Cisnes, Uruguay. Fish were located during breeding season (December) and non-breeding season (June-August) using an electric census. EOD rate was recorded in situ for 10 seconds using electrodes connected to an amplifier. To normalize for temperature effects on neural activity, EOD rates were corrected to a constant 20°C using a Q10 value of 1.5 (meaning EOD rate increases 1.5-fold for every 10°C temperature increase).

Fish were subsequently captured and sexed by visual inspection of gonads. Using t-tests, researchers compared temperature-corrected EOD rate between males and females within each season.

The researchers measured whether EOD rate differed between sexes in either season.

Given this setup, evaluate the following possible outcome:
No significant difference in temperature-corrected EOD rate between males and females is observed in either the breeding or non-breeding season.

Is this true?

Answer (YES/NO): YES